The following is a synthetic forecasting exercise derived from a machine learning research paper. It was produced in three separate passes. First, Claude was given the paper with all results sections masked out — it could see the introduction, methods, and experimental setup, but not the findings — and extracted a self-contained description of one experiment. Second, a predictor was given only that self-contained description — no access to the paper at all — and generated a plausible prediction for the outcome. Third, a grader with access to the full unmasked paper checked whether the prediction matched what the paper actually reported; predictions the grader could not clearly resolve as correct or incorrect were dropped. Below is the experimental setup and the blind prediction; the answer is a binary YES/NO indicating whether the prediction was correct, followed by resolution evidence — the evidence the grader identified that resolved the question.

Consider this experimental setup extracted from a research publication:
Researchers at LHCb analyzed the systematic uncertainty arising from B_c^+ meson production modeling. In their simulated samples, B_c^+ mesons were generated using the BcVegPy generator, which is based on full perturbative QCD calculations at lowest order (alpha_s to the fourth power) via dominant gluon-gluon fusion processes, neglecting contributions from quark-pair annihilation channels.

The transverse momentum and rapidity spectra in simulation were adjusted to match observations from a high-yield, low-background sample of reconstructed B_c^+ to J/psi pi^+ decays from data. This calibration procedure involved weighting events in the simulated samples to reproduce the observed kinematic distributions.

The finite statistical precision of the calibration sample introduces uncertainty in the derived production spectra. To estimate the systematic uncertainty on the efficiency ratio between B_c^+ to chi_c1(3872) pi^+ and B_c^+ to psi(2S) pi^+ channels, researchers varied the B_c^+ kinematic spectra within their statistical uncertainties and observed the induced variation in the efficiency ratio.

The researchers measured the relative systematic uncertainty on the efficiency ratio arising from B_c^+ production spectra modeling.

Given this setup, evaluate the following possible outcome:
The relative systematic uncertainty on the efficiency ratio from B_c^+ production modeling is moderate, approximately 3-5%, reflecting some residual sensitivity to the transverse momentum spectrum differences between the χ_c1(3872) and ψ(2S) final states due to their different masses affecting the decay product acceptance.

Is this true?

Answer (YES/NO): NO